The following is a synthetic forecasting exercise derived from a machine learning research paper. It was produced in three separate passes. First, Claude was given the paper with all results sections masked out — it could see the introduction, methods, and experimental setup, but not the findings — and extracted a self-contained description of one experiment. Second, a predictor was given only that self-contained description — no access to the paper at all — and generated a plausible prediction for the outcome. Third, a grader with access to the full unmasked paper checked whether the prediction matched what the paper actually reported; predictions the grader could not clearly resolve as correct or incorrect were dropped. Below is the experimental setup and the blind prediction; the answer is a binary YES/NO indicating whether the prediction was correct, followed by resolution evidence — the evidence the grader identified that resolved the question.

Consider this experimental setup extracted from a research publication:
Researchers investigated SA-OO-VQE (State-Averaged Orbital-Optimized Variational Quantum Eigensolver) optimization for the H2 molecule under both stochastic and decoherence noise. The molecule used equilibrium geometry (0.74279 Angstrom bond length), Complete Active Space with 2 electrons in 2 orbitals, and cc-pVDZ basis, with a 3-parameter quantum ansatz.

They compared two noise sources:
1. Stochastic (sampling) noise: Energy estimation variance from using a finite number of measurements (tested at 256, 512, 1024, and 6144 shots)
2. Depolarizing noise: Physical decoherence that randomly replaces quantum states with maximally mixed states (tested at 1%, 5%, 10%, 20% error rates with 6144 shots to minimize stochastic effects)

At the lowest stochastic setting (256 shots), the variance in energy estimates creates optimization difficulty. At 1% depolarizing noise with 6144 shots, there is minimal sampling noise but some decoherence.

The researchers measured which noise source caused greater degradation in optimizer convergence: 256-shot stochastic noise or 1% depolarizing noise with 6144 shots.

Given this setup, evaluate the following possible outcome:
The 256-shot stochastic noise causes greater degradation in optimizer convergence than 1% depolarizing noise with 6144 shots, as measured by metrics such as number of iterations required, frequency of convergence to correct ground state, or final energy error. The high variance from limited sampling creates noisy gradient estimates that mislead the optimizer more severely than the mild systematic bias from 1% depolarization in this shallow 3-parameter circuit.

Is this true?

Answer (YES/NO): NO